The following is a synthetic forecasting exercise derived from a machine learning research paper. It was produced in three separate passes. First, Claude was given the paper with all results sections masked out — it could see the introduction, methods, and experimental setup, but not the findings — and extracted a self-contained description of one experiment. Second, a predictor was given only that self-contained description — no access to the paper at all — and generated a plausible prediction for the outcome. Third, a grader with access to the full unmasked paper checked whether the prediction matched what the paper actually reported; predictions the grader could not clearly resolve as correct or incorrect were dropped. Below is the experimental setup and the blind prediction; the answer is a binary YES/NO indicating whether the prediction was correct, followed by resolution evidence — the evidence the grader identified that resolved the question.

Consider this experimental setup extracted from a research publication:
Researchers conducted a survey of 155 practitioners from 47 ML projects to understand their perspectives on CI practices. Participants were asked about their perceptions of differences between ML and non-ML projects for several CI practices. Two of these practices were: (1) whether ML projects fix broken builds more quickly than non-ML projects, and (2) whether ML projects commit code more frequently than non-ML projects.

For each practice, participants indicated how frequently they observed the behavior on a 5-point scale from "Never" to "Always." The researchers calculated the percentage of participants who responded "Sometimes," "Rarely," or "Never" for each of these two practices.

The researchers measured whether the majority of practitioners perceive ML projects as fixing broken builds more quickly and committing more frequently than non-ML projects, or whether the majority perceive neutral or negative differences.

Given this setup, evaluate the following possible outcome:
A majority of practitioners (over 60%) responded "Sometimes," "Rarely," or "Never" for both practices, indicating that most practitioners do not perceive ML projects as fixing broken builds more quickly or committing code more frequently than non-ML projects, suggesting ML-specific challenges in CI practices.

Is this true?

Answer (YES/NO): YES